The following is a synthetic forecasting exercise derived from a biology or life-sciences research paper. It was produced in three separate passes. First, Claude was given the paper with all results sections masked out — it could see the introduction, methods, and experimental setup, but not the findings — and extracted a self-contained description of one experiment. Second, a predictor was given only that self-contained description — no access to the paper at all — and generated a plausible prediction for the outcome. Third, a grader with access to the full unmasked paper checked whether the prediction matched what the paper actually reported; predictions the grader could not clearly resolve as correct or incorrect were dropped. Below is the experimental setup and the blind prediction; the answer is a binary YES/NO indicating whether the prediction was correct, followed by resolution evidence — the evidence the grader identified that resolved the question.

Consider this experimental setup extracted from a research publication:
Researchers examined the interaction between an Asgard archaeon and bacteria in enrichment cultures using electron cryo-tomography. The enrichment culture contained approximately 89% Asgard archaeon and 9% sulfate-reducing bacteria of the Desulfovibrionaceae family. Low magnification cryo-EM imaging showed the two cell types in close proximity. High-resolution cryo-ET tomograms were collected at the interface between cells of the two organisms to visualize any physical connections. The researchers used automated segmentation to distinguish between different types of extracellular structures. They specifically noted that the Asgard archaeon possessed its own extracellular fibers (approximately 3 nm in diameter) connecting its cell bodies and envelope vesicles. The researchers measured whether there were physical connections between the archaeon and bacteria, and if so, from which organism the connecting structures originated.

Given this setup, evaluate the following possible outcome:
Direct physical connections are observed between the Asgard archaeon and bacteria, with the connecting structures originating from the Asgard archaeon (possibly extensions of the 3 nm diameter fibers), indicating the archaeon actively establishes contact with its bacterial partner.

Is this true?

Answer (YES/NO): NO